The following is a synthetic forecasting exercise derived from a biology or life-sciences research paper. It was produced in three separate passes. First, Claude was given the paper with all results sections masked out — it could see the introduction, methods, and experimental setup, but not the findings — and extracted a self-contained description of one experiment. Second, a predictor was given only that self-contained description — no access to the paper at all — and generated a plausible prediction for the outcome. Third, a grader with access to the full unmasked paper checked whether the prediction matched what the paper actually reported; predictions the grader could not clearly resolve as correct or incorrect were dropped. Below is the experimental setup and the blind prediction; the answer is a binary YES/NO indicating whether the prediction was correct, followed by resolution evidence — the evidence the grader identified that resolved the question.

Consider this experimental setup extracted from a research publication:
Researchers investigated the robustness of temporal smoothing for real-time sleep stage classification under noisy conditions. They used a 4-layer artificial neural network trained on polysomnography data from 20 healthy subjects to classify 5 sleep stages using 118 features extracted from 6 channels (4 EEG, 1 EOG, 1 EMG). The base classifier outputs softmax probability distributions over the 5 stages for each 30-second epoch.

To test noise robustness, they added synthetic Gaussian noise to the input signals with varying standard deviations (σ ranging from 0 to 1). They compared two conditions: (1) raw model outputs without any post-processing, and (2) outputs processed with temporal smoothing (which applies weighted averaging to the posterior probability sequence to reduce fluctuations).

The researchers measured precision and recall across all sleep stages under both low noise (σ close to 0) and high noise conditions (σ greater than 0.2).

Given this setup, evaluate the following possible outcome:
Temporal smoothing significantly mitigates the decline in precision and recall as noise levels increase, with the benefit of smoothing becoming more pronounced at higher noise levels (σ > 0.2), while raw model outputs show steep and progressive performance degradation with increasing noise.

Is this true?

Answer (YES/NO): YES